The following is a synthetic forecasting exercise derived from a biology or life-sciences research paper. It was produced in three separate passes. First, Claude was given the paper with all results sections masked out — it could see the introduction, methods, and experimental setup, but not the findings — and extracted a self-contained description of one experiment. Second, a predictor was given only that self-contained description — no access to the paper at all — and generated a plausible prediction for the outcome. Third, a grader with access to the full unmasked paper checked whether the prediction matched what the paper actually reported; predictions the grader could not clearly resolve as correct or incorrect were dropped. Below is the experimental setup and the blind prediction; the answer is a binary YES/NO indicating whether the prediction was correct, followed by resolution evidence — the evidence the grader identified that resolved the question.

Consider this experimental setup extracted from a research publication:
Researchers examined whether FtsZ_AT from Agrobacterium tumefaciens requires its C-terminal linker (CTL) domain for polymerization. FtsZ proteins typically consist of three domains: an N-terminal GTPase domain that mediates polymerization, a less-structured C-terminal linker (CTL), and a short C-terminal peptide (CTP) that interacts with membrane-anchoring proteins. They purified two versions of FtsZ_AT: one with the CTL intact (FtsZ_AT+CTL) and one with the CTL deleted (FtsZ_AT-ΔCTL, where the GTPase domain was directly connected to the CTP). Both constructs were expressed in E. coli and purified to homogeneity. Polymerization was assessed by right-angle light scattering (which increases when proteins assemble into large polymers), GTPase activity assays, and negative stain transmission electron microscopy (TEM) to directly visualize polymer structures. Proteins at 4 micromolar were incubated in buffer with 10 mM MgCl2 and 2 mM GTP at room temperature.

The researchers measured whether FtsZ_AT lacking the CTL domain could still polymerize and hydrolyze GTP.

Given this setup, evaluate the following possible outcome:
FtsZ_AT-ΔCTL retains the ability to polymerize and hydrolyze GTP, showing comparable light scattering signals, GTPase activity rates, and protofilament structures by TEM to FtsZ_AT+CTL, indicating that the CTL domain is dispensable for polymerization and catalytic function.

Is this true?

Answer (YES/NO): NO